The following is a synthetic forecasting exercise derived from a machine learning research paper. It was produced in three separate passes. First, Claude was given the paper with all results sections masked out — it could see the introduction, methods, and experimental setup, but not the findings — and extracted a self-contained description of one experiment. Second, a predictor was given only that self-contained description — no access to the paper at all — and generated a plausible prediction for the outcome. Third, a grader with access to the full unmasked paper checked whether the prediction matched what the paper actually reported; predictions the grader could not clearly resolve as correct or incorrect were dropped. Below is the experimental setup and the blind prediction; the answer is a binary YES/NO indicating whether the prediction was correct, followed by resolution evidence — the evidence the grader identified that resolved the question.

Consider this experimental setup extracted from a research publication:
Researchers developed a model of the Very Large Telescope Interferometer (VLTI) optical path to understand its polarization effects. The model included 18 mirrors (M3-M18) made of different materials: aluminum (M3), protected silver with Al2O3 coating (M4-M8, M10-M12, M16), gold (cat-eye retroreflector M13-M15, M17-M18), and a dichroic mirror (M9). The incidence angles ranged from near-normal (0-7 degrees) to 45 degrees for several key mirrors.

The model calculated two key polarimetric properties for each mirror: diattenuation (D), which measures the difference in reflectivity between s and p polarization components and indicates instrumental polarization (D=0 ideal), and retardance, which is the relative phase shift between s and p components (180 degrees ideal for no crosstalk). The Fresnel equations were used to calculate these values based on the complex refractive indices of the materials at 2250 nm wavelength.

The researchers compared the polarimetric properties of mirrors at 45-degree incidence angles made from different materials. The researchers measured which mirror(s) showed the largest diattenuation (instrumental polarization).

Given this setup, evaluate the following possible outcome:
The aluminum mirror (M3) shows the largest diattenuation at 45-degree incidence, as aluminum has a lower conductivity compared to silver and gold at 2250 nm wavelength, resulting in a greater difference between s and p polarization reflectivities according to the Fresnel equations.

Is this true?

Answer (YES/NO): NO